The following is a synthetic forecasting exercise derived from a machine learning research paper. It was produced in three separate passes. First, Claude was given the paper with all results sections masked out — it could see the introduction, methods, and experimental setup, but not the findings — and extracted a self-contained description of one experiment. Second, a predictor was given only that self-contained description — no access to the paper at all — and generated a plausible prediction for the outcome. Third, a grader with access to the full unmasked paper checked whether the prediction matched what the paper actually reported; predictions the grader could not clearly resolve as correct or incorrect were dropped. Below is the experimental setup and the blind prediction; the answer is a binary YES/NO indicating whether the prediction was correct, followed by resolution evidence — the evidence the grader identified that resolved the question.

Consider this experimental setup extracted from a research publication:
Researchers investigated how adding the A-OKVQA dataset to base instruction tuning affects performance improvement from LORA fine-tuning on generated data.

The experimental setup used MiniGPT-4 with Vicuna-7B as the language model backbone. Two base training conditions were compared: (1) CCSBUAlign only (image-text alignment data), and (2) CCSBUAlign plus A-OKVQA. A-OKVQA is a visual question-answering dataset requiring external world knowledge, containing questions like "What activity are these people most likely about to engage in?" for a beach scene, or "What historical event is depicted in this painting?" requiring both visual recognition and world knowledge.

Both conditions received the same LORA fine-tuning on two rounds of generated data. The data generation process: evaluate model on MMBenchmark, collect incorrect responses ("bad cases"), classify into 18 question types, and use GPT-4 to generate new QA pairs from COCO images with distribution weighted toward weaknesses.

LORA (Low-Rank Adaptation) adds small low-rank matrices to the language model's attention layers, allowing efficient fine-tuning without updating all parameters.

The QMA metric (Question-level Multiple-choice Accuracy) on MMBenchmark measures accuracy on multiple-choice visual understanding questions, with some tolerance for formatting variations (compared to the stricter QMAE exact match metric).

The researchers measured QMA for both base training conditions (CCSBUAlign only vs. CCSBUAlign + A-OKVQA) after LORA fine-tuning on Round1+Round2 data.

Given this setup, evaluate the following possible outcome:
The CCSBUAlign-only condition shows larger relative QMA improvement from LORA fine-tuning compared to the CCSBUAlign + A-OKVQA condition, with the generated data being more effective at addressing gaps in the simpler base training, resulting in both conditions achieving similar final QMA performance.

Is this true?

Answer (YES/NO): NO